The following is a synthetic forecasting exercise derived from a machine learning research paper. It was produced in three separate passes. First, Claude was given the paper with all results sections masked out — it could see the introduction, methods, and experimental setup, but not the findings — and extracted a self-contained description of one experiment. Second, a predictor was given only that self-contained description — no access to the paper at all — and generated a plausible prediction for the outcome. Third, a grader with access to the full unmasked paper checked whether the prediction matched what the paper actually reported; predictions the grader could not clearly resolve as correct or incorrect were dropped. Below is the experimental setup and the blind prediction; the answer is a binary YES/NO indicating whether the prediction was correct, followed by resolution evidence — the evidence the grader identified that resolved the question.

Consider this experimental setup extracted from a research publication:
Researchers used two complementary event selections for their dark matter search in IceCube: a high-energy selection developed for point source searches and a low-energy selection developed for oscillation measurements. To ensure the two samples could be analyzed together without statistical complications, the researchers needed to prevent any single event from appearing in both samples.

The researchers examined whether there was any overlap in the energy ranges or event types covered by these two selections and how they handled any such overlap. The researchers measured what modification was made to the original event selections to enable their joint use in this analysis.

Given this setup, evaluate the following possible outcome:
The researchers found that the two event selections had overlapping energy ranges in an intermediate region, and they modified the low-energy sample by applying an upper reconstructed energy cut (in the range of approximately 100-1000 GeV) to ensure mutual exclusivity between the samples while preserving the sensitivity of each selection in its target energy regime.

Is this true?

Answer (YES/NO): NO